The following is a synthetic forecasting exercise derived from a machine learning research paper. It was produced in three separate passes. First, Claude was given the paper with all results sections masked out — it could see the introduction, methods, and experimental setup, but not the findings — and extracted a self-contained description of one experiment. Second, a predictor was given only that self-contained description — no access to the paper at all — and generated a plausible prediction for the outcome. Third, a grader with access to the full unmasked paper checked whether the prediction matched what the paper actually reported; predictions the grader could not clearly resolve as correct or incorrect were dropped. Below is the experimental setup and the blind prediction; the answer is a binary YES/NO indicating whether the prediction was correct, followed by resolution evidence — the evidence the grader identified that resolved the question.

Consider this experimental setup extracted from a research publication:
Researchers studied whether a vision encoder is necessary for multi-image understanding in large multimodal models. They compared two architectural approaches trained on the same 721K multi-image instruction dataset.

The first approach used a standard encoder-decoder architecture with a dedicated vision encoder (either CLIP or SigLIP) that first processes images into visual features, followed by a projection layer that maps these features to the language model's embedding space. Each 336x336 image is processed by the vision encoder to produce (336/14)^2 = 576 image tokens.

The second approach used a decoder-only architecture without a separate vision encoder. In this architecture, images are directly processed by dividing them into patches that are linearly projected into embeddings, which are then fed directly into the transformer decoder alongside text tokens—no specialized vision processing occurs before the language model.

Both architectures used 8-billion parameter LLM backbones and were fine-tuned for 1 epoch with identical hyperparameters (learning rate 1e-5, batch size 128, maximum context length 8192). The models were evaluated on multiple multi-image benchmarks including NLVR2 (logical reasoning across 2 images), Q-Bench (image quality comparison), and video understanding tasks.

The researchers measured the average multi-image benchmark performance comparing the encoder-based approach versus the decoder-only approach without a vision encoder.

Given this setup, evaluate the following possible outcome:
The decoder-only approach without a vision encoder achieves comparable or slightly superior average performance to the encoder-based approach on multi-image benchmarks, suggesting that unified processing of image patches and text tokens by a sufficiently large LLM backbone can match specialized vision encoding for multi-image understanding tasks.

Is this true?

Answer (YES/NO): NO